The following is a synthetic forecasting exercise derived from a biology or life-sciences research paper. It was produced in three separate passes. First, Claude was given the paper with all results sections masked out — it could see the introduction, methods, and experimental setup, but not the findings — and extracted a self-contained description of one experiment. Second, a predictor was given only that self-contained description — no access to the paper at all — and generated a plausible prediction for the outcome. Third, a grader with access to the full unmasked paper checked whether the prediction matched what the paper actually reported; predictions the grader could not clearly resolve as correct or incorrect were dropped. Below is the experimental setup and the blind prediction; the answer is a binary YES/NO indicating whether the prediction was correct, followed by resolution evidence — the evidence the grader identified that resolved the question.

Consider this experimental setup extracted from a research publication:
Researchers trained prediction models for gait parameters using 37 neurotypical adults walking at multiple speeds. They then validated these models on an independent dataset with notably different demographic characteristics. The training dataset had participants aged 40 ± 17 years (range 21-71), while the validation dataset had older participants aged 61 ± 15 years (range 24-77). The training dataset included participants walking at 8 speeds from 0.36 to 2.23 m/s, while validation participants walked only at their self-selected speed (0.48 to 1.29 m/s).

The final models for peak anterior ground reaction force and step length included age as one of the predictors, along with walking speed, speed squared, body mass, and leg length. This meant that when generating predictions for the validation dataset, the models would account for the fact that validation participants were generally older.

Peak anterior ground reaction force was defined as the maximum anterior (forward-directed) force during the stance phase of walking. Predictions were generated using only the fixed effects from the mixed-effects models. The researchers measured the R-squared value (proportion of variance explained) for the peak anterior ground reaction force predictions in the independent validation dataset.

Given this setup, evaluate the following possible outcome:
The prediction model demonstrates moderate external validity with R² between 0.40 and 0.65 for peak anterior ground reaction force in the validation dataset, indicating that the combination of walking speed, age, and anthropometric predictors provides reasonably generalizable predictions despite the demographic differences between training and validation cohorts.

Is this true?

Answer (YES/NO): NO